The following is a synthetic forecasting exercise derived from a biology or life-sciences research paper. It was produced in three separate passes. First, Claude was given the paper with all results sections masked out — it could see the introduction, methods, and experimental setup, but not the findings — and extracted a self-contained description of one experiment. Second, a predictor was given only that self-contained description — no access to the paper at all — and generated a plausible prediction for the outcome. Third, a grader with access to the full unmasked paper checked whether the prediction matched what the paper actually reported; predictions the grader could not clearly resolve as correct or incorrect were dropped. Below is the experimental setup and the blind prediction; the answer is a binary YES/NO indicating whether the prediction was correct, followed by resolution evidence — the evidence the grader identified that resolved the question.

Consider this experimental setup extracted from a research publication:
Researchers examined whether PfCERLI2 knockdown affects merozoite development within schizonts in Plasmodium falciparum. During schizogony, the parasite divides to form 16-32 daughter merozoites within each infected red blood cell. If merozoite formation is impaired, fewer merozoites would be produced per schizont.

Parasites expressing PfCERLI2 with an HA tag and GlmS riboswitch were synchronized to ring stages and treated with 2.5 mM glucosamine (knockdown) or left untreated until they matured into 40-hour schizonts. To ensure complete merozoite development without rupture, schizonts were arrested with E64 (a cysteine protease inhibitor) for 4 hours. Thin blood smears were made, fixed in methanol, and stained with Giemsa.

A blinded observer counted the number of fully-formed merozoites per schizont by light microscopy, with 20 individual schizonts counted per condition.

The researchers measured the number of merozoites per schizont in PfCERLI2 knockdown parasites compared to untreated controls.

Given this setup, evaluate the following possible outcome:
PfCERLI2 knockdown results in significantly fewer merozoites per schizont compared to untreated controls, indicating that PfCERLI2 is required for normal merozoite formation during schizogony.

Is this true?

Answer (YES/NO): NO